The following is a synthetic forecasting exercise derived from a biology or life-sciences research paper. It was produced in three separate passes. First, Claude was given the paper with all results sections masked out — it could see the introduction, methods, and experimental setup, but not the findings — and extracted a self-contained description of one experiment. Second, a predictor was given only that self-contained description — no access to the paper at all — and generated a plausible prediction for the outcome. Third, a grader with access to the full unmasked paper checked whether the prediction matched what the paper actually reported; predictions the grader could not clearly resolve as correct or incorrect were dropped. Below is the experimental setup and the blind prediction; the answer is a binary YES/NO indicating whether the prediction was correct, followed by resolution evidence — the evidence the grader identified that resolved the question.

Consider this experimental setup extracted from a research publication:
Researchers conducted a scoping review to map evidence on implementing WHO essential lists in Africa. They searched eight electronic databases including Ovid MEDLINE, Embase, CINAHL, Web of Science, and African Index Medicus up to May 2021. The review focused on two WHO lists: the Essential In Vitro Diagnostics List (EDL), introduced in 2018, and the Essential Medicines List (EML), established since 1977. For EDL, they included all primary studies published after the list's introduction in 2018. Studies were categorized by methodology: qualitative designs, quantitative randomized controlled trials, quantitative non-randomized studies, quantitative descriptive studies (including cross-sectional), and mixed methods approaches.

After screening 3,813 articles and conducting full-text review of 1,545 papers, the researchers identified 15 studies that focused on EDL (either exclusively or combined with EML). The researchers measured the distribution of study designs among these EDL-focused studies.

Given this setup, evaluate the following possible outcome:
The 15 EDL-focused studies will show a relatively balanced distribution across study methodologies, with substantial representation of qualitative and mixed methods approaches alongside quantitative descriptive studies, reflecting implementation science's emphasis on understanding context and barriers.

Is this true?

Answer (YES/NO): NO